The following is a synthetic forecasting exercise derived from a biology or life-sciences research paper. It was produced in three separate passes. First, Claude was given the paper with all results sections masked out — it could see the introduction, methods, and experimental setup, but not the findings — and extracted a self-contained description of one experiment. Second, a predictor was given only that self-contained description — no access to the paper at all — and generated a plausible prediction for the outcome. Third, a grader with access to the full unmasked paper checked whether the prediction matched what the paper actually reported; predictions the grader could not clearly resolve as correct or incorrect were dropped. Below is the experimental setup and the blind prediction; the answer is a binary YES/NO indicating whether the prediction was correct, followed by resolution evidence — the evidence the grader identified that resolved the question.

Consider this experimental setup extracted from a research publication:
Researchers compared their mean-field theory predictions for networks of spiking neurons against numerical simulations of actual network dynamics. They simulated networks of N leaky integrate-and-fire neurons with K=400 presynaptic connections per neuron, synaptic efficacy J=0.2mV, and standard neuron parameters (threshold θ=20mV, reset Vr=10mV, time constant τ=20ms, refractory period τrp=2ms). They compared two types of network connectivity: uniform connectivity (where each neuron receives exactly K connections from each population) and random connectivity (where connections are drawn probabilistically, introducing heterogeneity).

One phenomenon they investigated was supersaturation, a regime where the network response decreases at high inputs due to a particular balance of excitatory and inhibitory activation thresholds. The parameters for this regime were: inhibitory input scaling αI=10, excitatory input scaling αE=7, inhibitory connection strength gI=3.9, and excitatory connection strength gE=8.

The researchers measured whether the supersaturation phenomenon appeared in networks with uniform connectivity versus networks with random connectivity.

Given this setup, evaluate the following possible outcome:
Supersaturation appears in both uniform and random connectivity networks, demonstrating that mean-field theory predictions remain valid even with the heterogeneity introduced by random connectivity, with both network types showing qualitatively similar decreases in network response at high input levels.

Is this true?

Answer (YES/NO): NO